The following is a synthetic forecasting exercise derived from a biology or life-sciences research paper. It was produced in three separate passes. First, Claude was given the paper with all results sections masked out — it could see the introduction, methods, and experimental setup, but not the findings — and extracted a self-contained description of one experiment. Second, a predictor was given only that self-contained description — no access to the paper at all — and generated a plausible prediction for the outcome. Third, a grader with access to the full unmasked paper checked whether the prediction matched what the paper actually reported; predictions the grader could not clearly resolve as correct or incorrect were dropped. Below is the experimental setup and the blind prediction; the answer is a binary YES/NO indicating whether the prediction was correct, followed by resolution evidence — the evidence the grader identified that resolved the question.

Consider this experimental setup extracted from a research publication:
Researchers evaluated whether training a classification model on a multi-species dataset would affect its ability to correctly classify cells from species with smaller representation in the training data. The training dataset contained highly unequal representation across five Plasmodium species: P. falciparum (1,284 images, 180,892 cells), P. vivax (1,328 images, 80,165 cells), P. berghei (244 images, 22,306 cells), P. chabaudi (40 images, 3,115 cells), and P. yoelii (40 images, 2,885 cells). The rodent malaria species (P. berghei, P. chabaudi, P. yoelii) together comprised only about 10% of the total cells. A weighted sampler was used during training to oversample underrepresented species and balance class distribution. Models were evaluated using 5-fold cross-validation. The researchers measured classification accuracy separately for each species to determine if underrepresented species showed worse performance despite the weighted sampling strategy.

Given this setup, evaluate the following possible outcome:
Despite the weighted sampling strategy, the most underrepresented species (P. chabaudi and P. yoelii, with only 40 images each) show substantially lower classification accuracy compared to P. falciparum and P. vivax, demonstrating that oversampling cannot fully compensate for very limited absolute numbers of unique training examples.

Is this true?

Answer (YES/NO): NO